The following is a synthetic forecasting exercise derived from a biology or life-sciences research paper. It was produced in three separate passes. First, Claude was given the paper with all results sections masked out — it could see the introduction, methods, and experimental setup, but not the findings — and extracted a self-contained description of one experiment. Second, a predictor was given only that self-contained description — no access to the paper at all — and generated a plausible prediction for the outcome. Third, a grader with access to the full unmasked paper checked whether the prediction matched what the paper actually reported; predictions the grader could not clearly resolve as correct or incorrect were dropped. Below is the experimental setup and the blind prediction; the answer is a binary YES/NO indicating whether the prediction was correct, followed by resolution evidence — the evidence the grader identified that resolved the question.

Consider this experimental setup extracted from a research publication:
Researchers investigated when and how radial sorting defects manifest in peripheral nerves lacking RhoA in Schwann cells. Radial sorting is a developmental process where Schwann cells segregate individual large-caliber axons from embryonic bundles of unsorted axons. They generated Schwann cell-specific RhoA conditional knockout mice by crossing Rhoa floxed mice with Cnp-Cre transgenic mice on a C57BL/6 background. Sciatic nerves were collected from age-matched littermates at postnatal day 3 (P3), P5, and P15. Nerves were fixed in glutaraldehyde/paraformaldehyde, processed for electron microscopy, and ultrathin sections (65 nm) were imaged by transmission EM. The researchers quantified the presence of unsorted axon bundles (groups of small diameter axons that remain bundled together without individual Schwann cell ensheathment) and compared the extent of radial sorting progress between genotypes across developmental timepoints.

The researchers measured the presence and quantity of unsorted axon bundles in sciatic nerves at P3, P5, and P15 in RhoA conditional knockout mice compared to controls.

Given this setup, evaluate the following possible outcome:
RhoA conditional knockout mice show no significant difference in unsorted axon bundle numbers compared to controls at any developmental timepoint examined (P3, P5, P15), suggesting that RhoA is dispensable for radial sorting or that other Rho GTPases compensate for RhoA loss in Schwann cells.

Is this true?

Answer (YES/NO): NO